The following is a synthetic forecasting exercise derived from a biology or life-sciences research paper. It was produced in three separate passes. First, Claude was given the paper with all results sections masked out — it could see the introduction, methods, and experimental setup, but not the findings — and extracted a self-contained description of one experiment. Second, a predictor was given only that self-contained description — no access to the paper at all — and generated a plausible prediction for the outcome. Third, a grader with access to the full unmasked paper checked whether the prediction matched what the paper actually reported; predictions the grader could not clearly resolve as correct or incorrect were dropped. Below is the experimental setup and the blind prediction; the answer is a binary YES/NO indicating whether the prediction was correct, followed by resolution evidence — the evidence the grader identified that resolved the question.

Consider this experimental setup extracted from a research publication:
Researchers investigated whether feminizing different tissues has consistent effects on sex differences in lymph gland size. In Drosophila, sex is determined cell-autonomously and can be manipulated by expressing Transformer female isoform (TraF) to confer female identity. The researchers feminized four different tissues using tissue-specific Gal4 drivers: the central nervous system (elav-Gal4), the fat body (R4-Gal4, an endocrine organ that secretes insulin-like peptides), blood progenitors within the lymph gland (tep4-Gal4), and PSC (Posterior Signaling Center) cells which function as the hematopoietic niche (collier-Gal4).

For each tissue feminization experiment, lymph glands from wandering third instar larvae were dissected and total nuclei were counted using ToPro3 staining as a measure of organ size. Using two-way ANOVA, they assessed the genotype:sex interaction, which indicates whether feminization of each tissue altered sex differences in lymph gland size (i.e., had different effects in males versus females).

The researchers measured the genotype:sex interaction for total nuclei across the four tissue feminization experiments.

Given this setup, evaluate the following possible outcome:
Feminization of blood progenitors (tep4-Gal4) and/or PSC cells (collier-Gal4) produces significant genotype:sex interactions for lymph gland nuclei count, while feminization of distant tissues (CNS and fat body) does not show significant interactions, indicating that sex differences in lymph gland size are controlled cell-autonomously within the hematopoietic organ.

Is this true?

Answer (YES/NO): YES